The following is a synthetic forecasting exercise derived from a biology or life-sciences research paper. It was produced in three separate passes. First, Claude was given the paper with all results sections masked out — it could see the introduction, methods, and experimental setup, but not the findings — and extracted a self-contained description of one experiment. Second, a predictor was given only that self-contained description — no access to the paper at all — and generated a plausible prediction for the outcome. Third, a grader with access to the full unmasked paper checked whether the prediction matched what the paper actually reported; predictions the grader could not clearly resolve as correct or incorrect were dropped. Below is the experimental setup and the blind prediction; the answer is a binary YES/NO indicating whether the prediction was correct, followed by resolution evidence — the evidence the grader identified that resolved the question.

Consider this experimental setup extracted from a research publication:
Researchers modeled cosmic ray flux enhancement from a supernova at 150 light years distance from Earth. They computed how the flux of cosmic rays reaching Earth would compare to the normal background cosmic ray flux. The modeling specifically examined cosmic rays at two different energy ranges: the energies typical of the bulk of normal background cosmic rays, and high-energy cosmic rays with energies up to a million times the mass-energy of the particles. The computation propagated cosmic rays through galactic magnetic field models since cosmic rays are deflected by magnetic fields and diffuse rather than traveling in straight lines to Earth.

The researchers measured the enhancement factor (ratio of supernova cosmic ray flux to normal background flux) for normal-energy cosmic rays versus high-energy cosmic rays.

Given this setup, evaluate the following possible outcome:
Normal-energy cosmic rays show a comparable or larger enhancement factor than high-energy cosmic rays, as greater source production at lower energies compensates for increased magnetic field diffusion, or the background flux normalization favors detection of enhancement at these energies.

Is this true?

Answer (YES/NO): NO